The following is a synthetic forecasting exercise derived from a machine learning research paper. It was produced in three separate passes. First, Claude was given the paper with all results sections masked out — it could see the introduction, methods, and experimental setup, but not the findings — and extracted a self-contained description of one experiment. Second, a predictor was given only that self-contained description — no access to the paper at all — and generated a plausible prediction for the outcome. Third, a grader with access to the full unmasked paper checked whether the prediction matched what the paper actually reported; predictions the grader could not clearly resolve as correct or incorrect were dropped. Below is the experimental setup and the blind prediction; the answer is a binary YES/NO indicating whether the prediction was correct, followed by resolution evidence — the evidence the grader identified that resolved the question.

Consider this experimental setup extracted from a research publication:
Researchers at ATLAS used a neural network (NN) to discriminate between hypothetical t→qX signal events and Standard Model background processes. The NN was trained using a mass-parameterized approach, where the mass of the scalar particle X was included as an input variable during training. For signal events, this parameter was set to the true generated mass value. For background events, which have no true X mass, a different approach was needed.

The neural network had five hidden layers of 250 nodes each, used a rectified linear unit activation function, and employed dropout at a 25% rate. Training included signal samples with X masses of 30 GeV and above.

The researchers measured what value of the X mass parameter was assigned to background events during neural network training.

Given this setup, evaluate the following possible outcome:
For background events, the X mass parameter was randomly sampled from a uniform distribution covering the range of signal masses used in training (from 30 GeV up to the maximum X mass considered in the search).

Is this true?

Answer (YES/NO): NO